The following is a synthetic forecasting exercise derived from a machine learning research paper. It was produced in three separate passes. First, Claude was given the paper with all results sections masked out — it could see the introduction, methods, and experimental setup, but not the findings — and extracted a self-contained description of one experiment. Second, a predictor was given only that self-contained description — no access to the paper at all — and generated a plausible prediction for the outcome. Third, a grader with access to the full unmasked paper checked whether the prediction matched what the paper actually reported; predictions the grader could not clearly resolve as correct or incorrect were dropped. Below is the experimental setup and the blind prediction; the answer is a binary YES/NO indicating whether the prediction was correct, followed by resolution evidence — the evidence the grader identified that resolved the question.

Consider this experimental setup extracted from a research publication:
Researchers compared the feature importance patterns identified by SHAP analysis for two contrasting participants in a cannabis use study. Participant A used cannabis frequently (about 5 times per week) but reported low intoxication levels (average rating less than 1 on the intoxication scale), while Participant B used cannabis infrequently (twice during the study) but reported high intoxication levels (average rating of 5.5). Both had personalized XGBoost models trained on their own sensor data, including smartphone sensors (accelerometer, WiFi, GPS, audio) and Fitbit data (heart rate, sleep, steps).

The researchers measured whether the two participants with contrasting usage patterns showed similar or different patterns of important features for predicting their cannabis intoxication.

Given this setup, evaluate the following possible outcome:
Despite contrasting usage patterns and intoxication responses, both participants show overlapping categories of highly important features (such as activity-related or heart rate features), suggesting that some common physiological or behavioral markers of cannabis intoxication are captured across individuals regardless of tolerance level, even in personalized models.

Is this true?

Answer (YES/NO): YES